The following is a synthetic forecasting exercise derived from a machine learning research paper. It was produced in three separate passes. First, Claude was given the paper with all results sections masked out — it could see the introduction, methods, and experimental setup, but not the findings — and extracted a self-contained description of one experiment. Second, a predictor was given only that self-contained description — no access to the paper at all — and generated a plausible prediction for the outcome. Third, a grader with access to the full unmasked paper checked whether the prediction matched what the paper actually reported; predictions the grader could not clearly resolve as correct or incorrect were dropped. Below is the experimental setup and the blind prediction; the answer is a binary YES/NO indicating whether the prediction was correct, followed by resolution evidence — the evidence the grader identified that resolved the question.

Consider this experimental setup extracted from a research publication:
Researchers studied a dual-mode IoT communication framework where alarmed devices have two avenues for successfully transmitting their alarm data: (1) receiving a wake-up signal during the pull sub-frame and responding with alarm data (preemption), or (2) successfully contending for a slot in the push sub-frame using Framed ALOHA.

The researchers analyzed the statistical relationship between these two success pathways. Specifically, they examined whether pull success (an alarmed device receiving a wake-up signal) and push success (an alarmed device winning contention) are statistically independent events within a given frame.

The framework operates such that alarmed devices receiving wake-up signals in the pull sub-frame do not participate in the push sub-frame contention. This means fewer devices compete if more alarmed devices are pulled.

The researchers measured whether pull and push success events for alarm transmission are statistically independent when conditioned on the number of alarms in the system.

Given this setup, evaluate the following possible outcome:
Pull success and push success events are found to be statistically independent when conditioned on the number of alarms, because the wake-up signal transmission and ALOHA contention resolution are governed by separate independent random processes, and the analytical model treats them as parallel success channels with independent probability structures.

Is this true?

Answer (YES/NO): YES